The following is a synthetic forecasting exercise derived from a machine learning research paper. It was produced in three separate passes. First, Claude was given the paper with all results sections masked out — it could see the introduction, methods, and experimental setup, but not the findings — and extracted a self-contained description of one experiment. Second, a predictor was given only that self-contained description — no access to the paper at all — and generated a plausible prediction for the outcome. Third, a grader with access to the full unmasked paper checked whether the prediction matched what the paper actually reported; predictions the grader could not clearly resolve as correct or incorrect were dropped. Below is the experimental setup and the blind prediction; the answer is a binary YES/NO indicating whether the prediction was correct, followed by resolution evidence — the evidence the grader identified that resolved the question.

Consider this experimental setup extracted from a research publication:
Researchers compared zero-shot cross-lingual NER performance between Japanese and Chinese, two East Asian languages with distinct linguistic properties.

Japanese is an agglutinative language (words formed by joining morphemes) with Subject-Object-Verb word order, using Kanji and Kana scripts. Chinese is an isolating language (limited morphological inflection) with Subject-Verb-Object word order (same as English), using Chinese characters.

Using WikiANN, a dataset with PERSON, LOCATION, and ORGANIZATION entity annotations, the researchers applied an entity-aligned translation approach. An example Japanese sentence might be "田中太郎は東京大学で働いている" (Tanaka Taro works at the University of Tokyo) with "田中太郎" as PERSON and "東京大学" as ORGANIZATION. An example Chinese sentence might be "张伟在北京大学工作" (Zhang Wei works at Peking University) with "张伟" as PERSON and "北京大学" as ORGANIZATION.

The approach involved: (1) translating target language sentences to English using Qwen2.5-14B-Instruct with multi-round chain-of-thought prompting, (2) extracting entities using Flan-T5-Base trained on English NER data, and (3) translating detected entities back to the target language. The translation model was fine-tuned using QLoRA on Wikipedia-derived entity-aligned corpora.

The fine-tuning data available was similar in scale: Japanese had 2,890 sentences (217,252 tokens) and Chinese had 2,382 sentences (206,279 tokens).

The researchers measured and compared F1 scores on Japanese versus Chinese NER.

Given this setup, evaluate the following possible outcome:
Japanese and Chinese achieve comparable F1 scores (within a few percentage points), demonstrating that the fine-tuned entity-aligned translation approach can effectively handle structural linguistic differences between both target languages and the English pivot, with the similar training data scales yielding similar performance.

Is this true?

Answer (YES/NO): NO